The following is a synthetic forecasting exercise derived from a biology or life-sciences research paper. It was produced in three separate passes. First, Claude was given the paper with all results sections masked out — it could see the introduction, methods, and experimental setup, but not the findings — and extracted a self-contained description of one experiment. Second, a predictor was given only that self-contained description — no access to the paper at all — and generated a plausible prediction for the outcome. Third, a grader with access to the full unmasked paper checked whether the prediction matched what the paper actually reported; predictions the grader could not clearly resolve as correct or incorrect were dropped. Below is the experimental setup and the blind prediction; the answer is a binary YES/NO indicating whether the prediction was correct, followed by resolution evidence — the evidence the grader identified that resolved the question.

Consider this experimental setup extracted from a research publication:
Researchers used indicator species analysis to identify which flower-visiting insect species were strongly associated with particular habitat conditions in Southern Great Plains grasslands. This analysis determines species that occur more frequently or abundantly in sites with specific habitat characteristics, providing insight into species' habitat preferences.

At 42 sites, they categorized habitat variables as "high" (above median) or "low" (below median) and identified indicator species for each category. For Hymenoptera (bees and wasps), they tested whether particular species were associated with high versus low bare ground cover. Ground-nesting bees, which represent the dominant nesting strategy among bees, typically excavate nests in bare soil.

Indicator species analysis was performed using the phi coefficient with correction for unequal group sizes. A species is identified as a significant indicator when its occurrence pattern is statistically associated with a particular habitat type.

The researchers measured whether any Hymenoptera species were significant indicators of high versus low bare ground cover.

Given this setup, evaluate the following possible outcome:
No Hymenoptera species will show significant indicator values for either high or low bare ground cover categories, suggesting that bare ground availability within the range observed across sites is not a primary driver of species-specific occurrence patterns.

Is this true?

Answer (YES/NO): YES